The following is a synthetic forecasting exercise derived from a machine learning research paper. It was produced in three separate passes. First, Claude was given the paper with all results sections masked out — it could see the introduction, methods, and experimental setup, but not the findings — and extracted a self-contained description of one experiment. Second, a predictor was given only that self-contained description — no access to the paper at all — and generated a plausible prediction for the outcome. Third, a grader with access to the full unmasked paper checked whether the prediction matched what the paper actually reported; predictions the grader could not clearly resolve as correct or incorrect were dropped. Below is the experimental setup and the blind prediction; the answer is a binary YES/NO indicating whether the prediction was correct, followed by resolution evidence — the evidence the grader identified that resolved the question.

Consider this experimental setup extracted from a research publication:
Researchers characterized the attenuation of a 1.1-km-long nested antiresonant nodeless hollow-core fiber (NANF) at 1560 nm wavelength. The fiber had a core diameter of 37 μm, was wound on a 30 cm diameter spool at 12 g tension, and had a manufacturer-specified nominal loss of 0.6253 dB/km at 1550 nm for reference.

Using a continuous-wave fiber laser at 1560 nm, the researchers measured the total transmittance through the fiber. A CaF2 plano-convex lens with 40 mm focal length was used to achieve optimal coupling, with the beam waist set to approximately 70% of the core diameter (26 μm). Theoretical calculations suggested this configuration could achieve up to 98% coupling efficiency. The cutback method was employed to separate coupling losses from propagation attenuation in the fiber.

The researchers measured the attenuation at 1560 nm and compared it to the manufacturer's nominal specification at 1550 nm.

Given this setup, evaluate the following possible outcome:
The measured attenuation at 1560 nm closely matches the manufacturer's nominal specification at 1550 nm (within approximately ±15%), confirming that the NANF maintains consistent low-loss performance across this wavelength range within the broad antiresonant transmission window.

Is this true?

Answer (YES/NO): NO